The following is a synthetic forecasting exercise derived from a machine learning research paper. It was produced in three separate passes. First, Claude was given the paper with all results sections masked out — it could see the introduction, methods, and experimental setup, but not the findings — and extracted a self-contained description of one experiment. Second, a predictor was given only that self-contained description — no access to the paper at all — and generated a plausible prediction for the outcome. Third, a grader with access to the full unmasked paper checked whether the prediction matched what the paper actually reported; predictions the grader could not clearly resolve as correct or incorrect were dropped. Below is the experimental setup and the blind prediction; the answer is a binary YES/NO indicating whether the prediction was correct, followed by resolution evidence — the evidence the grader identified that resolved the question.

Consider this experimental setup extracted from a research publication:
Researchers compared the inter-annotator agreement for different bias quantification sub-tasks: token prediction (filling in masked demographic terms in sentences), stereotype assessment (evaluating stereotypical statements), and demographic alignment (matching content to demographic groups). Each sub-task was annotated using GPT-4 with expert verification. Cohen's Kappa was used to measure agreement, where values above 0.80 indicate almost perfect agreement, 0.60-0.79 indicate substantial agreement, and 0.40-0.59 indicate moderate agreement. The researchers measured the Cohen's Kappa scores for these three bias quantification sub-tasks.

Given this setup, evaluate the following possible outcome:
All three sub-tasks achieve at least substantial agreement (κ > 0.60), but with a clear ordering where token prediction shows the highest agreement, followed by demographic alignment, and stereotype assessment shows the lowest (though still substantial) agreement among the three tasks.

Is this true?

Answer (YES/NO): NO